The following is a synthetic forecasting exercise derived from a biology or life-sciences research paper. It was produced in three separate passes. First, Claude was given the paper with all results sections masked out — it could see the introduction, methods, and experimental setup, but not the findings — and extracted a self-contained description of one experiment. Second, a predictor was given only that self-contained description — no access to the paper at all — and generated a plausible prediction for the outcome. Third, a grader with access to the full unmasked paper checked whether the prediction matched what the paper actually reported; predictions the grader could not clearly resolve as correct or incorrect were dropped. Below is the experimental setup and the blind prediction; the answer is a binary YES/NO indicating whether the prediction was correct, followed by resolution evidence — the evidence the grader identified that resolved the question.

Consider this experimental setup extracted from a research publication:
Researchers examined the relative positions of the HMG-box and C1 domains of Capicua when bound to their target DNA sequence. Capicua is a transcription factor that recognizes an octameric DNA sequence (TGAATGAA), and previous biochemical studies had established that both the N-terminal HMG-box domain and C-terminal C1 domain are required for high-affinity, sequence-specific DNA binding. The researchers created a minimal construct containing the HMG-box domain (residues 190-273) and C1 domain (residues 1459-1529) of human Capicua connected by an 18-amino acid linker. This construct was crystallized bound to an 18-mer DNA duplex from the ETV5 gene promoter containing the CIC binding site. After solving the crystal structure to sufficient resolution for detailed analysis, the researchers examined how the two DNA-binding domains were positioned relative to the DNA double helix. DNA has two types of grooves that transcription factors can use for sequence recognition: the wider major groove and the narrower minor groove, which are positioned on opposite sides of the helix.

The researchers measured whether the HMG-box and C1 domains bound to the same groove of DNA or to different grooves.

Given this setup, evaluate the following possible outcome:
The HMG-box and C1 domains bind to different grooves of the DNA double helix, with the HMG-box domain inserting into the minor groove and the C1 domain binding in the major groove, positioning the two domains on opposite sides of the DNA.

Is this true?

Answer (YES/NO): YES